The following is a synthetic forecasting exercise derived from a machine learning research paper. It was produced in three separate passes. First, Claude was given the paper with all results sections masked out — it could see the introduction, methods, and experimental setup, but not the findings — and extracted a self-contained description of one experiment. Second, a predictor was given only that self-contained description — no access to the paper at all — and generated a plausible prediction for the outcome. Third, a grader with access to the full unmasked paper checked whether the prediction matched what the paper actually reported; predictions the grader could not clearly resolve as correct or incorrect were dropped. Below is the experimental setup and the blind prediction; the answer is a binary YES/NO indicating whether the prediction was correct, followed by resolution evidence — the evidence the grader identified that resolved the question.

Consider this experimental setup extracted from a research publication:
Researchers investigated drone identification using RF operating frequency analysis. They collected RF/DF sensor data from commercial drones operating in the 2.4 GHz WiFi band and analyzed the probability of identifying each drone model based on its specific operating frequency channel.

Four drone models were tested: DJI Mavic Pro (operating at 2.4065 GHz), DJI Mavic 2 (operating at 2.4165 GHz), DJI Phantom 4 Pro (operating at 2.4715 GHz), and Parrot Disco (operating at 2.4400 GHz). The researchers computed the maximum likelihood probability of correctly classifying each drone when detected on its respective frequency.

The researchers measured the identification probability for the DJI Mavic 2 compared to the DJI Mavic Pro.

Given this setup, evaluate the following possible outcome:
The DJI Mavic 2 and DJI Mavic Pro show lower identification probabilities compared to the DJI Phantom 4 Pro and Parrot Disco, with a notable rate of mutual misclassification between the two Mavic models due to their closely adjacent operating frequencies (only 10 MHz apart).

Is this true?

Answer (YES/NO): NO